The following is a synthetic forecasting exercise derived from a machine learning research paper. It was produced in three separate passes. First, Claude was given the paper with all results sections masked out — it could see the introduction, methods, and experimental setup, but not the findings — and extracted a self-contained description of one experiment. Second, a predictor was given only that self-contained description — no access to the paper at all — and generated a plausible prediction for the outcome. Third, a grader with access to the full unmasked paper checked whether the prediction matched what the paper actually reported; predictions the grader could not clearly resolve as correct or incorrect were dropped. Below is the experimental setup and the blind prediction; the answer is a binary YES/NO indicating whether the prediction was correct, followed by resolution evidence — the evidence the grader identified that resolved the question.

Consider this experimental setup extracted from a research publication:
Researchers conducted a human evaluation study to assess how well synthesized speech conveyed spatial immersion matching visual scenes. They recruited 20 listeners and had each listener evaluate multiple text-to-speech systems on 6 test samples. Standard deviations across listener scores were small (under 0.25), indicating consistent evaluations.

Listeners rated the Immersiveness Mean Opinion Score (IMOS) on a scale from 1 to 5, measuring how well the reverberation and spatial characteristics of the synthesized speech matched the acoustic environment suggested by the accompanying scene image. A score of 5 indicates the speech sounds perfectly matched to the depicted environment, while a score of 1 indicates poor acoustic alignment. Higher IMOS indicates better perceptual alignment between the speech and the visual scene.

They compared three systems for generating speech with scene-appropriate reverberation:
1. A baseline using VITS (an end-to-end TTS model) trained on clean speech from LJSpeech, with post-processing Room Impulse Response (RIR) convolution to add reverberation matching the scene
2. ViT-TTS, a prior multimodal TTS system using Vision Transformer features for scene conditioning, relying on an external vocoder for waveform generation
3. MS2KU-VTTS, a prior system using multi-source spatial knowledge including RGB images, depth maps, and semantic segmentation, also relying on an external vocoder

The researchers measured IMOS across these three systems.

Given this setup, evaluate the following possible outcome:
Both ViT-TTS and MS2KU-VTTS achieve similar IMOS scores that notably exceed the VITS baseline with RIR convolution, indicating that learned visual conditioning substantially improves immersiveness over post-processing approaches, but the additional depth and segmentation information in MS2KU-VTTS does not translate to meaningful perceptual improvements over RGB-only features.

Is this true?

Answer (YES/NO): NO